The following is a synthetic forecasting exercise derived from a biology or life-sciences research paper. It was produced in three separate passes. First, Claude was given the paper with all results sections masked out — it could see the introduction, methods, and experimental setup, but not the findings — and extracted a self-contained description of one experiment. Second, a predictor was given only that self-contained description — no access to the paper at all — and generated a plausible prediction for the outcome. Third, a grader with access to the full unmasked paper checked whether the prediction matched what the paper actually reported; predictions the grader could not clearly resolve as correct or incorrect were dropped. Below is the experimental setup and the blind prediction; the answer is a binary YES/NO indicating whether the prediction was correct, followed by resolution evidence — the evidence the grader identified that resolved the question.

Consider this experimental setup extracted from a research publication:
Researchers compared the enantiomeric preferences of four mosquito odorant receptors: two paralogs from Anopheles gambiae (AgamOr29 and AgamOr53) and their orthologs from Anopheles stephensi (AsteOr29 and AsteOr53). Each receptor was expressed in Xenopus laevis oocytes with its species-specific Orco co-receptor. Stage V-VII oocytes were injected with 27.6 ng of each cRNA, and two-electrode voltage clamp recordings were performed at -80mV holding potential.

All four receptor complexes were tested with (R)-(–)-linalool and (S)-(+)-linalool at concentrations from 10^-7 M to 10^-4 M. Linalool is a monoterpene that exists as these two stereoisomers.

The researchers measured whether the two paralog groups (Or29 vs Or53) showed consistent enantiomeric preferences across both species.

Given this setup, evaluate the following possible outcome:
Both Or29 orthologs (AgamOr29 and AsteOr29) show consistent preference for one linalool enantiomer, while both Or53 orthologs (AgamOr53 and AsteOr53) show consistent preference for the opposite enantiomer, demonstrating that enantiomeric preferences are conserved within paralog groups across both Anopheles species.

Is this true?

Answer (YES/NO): YES